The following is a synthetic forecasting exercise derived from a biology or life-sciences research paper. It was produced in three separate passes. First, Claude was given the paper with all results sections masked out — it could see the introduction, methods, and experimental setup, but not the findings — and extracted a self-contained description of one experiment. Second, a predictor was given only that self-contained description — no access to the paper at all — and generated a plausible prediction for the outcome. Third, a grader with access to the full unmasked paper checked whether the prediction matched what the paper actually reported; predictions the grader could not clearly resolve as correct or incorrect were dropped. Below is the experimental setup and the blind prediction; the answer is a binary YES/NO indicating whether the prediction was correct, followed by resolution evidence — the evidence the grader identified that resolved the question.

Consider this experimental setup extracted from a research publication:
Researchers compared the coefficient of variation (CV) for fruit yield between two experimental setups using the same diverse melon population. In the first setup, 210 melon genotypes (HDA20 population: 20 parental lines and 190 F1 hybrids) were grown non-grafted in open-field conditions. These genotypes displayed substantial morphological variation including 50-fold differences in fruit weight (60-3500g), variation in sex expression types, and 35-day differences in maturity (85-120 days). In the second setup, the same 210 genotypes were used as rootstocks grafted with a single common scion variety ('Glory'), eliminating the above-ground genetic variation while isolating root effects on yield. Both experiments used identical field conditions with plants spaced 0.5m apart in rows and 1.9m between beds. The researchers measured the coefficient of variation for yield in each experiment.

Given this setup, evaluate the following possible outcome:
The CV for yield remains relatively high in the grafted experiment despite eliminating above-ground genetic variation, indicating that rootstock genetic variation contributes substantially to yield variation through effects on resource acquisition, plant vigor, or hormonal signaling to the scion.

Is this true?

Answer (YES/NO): NO